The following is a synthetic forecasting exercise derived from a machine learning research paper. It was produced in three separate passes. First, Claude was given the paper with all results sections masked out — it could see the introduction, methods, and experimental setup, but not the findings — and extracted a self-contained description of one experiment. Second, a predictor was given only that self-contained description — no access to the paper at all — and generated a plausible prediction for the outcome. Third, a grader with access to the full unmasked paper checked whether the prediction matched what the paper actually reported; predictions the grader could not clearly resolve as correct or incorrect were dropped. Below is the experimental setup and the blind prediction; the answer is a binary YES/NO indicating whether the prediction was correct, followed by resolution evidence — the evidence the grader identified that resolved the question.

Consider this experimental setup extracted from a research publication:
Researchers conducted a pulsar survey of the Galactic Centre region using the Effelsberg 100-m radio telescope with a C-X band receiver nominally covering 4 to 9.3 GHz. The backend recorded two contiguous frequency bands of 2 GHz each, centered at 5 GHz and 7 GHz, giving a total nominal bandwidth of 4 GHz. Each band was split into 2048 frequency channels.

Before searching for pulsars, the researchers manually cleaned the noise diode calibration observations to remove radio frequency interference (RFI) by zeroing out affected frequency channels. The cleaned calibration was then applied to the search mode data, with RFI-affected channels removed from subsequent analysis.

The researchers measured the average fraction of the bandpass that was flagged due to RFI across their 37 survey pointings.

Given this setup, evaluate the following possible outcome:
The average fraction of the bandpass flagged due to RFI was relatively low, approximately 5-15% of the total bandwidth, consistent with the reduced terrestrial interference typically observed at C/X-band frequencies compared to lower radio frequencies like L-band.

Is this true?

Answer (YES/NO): YES